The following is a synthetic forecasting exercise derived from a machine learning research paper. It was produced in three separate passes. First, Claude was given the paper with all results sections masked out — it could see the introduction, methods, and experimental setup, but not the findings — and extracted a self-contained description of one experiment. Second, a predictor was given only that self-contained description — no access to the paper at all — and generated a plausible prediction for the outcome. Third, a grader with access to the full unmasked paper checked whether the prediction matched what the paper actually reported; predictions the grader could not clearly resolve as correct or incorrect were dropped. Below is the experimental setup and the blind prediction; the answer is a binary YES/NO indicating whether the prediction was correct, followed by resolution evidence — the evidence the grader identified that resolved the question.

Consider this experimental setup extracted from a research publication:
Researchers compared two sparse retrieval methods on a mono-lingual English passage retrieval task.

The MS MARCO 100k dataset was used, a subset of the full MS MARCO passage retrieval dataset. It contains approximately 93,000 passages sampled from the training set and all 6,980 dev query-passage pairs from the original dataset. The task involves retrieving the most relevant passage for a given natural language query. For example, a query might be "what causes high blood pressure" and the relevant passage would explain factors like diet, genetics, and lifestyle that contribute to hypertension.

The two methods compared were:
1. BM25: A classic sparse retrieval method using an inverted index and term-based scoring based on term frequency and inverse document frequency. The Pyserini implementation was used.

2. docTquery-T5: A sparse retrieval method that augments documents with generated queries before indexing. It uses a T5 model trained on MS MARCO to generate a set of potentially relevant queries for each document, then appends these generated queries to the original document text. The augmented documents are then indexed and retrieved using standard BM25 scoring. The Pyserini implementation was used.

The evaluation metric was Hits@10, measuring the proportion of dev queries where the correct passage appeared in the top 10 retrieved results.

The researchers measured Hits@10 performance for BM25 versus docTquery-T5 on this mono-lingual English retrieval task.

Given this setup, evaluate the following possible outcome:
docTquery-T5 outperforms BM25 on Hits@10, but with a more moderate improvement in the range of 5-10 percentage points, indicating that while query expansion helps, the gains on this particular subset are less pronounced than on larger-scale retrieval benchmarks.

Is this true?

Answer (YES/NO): NO